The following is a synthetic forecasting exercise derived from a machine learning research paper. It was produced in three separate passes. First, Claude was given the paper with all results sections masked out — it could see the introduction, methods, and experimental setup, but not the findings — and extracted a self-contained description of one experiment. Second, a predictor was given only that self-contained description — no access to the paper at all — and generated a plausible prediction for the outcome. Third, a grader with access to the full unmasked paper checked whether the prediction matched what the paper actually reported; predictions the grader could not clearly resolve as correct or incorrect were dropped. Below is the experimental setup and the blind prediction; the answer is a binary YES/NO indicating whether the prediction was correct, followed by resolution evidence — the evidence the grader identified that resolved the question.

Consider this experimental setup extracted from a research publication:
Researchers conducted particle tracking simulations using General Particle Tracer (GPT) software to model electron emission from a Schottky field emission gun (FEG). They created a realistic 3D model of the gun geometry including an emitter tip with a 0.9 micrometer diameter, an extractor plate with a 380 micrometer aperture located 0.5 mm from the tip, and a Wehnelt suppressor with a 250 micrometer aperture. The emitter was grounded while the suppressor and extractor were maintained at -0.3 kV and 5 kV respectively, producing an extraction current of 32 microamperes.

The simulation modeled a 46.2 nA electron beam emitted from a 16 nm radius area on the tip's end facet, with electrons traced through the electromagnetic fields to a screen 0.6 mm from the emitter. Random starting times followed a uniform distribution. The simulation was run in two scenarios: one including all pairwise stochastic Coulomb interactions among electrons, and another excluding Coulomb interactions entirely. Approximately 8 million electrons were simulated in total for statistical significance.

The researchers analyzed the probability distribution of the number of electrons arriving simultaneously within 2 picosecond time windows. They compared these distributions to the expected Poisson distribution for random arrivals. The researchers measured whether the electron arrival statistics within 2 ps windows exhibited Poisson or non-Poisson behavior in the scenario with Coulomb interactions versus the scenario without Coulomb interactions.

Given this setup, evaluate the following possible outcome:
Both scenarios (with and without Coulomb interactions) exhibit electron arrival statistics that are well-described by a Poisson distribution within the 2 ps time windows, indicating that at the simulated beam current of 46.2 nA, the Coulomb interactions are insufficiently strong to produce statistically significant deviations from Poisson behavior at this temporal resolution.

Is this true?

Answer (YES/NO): NO